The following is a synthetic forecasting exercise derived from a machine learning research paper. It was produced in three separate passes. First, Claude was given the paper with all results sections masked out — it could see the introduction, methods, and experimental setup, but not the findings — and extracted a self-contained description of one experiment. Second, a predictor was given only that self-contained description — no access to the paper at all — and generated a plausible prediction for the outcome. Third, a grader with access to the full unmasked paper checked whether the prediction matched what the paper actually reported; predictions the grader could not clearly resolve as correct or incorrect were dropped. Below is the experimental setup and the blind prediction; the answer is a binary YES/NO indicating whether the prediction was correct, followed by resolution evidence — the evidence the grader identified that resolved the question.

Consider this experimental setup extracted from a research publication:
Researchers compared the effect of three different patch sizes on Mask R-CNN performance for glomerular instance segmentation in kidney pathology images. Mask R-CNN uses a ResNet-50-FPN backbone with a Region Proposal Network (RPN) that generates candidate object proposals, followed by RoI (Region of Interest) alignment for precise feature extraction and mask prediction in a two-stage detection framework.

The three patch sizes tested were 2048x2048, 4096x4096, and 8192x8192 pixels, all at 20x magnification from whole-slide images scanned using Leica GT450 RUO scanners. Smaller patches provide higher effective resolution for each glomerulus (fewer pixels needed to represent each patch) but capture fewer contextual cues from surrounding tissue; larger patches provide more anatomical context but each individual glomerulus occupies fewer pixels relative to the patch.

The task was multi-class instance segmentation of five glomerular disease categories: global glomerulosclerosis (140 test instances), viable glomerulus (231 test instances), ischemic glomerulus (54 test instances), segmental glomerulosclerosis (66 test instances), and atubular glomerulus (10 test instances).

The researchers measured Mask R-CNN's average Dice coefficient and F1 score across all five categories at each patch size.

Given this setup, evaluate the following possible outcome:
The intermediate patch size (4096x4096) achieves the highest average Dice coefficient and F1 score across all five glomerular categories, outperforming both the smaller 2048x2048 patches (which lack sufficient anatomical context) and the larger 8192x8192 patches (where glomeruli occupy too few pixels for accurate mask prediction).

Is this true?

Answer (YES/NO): NO